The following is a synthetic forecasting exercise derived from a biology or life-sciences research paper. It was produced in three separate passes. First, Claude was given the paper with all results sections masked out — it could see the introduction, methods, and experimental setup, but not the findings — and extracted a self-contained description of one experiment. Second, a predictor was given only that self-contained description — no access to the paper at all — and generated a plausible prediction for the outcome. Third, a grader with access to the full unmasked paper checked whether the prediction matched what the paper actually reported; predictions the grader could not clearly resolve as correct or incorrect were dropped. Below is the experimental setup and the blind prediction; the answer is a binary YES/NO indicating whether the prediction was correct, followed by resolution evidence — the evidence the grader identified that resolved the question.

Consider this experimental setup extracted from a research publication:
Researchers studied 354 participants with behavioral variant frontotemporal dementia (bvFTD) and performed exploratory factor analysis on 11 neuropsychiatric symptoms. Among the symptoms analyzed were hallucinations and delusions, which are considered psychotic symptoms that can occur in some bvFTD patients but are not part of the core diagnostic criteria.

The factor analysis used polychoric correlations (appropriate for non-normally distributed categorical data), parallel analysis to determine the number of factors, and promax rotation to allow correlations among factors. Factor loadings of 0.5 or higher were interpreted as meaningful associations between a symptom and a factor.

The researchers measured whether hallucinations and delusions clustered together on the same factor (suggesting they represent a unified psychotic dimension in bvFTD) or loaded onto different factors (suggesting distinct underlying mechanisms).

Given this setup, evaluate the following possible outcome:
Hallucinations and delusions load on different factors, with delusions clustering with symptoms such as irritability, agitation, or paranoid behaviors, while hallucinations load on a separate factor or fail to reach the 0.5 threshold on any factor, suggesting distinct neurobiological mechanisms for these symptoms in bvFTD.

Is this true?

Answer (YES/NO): NO